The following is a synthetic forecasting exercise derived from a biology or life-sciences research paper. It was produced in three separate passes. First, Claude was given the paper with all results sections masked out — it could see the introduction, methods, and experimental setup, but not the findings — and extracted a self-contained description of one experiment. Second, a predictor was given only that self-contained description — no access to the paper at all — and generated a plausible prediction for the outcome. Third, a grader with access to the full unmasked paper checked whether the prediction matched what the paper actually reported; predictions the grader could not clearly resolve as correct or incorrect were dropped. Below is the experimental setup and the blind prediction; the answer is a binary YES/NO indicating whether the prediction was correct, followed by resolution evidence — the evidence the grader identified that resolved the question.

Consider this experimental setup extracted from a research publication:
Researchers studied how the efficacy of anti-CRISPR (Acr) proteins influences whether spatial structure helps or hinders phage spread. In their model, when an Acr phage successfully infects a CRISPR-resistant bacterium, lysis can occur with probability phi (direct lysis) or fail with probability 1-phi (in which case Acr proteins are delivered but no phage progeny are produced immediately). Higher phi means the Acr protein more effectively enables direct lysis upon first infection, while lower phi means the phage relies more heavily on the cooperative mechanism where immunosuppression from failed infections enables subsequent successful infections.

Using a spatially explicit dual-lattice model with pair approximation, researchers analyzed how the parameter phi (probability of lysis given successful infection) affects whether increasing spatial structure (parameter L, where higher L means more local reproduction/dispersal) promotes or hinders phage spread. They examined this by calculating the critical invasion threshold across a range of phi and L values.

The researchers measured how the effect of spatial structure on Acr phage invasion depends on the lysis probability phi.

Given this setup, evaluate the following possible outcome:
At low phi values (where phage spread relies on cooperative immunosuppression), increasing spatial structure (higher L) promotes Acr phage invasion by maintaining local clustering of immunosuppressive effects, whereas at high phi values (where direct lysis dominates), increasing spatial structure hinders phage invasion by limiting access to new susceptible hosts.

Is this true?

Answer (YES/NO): NO